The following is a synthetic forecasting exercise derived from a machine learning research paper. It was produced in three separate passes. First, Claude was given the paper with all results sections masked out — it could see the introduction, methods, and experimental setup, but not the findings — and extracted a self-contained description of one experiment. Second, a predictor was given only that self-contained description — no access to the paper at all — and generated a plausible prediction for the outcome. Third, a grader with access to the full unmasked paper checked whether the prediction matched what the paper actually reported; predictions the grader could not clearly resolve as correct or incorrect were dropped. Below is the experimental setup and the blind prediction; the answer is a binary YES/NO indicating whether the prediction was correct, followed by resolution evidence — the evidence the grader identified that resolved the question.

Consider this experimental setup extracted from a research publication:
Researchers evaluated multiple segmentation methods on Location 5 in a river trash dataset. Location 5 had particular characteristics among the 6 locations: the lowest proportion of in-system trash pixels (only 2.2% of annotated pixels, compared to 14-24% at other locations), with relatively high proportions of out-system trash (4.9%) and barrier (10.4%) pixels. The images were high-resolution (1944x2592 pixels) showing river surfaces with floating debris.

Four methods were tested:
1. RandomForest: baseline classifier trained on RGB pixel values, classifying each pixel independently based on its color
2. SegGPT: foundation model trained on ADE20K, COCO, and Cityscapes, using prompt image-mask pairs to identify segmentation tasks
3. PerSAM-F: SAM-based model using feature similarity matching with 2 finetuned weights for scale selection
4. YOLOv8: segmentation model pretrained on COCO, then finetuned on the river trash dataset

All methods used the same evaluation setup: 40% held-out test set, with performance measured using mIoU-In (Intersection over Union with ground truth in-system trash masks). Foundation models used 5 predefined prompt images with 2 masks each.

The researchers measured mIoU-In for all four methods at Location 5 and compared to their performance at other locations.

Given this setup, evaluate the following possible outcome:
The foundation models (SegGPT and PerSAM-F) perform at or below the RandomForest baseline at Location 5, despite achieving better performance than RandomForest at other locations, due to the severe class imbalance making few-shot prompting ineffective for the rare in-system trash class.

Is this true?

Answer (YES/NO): NO